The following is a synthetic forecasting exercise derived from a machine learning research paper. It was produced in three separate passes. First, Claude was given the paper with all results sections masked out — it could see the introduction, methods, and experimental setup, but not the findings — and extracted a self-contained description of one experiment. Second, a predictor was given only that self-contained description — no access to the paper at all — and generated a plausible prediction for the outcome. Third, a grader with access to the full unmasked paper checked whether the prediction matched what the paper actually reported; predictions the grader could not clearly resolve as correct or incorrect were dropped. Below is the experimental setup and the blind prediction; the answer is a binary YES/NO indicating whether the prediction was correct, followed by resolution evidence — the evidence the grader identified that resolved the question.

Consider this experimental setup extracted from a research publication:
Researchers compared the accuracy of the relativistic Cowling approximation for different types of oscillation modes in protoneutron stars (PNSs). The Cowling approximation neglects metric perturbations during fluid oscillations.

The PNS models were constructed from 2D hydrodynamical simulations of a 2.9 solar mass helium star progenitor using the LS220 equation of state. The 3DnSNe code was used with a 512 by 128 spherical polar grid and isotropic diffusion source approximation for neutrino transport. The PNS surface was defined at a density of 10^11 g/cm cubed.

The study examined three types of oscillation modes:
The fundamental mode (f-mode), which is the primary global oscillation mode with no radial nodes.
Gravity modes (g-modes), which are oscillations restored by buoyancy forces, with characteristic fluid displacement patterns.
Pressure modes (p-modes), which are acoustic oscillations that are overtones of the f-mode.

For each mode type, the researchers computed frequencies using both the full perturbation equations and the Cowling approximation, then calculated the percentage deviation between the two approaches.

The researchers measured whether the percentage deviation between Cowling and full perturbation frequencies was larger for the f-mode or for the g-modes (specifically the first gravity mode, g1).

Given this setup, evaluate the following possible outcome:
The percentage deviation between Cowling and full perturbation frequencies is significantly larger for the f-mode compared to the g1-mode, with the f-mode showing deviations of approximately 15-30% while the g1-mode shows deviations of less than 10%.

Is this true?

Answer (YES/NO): NO